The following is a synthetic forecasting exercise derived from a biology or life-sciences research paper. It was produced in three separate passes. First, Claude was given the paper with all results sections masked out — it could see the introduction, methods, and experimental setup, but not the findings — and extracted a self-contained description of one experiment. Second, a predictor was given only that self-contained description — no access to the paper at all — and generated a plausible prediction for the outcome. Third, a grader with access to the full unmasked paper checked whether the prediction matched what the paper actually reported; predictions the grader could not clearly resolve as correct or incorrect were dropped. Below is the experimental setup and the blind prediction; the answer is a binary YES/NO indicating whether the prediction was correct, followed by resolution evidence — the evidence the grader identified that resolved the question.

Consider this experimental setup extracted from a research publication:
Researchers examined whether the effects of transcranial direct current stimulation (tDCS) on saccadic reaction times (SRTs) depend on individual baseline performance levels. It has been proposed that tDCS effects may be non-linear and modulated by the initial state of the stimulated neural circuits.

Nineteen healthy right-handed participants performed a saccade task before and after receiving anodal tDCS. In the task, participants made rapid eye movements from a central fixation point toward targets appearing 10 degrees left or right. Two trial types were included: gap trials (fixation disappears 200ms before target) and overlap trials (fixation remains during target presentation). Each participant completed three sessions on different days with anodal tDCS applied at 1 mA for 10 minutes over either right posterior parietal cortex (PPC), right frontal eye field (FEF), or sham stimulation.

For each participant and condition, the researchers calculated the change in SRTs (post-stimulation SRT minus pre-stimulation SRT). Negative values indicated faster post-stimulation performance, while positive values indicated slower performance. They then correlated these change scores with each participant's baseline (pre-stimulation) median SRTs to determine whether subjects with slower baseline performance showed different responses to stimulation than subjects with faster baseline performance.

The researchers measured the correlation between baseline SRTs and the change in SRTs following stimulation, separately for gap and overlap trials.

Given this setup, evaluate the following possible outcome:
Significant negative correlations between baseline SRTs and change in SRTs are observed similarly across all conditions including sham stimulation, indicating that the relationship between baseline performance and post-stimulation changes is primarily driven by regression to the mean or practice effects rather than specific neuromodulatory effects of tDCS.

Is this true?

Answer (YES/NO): NO